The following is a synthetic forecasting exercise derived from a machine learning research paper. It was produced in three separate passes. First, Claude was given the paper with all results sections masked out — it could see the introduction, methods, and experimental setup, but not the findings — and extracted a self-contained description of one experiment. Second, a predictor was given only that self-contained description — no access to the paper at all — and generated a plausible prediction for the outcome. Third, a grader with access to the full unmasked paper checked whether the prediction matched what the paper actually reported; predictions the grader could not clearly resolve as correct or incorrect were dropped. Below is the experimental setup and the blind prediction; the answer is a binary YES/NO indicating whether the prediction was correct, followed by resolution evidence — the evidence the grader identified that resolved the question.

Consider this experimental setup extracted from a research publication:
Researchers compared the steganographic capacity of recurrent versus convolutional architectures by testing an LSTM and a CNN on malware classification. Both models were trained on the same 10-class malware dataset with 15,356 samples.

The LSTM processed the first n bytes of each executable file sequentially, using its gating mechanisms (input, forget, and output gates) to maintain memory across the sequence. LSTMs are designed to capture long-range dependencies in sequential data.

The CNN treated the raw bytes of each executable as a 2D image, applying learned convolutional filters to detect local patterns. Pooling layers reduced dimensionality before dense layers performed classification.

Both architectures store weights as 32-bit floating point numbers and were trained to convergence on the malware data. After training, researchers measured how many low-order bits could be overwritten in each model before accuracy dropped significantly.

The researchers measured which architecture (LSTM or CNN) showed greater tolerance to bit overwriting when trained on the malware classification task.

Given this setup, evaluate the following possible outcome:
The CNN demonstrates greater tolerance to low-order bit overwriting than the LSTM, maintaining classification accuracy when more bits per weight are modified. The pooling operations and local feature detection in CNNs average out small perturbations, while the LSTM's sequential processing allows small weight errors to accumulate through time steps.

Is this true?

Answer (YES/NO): NO